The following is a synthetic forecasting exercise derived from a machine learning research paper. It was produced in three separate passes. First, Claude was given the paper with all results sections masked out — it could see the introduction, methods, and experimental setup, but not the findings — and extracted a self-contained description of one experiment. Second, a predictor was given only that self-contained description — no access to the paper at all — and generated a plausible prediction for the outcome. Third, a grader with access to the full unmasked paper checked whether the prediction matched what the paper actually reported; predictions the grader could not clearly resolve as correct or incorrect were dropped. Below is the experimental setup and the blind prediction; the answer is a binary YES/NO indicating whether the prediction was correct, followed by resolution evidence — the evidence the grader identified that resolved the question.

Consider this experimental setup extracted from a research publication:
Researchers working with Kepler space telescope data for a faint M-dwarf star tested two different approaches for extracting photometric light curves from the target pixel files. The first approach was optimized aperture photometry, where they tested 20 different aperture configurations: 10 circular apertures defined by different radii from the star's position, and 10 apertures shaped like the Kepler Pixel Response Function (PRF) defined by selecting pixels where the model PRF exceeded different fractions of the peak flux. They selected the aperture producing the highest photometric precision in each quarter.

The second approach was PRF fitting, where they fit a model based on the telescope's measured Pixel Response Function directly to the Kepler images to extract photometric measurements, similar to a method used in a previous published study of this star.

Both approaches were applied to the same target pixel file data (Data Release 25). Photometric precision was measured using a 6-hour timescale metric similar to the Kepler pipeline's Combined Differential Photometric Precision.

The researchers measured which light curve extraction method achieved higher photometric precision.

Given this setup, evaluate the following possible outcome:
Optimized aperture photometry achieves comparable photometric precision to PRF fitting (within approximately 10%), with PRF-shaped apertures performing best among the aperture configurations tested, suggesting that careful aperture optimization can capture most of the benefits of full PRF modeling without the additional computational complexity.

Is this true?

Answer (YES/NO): NO